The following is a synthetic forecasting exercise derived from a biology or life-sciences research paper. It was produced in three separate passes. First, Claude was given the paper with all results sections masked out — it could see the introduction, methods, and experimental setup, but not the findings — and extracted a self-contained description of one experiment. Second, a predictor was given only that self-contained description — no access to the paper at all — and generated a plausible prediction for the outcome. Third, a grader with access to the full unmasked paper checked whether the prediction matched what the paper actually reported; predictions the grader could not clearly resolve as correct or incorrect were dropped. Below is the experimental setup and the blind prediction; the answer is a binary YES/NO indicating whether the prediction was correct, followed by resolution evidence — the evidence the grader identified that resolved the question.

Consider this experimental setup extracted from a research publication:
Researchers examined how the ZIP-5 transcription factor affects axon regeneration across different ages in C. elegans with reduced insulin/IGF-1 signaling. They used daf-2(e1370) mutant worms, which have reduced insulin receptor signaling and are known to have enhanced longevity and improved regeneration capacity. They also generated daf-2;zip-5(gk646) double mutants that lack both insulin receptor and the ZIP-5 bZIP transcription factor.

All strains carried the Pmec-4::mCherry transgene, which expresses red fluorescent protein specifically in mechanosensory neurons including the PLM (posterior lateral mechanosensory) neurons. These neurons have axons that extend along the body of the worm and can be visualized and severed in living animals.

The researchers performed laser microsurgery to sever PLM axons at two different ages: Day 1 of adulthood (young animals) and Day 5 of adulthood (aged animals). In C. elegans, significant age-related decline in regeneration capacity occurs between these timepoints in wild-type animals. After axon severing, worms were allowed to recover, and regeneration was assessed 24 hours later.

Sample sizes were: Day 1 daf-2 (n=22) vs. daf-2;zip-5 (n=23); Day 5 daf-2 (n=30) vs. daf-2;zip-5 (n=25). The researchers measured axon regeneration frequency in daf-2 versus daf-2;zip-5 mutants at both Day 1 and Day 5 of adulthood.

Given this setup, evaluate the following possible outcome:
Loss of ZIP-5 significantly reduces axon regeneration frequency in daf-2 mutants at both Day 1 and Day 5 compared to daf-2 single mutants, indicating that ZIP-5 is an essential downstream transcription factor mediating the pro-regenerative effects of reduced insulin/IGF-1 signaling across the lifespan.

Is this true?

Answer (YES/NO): YES